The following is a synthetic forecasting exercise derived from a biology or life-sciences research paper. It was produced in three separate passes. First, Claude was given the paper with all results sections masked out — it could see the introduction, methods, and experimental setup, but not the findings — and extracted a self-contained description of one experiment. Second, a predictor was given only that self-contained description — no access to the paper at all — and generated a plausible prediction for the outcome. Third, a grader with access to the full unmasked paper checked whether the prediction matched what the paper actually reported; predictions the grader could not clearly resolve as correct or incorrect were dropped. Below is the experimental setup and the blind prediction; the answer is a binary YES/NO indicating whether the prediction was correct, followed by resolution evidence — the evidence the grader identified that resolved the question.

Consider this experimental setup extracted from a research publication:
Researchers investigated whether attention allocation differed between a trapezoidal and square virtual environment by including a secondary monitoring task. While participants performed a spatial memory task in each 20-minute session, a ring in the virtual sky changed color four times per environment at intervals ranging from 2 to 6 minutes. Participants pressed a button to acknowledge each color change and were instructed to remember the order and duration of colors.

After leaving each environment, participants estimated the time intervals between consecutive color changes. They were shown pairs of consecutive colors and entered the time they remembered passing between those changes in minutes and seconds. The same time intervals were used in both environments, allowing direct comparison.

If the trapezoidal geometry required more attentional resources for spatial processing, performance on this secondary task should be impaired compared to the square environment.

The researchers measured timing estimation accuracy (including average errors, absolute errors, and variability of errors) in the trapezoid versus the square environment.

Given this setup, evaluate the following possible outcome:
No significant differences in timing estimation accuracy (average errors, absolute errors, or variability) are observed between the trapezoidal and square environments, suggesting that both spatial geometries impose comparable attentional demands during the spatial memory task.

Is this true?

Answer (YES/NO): YES